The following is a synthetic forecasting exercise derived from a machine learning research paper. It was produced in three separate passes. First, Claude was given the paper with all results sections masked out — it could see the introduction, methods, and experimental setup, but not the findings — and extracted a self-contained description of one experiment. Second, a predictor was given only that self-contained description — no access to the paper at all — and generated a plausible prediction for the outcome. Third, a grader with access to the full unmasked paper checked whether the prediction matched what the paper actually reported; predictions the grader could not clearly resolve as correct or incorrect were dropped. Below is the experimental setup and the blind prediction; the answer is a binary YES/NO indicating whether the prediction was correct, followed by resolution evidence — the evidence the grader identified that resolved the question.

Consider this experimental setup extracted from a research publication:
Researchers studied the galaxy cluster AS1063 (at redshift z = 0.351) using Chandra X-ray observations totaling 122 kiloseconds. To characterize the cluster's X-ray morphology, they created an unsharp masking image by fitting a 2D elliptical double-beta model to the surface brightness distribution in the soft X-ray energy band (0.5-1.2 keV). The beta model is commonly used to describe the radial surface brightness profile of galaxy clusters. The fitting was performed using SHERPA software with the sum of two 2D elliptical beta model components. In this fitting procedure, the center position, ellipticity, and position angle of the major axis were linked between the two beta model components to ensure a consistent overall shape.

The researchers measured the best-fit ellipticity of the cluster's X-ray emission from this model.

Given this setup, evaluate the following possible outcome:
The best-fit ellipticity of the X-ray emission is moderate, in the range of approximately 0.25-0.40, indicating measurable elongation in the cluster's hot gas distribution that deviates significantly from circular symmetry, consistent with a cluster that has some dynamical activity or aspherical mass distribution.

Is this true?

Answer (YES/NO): NO